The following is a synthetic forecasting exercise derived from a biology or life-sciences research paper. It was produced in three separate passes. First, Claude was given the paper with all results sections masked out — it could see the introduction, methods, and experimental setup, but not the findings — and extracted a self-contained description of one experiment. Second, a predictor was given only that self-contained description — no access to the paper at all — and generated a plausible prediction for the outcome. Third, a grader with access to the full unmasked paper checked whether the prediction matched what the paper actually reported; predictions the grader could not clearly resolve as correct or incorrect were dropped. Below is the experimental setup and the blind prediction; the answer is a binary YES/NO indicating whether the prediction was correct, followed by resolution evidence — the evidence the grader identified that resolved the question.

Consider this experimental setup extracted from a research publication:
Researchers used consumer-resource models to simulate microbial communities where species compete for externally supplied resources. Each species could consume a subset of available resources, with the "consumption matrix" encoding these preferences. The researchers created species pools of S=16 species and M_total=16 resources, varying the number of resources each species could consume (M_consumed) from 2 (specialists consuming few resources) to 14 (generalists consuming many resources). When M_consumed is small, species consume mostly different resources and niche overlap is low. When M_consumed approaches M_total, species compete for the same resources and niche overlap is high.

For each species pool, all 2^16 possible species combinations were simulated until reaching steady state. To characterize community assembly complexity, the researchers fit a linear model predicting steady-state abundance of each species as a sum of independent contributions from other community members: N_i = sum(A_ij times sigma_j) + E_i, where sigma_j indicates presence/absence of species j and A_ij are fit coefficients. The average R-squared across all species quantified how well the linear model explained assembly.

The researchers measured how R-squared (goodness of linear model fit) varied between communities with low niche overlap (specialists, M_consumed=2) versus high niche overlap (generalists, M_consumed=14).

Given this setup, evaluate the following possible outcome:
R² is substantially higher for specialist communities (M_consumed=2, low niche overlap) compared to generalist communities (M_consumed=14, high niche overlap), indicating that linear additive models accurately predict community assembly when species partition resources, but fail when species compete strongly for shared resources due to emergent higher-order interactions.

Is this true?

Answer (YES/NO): YES